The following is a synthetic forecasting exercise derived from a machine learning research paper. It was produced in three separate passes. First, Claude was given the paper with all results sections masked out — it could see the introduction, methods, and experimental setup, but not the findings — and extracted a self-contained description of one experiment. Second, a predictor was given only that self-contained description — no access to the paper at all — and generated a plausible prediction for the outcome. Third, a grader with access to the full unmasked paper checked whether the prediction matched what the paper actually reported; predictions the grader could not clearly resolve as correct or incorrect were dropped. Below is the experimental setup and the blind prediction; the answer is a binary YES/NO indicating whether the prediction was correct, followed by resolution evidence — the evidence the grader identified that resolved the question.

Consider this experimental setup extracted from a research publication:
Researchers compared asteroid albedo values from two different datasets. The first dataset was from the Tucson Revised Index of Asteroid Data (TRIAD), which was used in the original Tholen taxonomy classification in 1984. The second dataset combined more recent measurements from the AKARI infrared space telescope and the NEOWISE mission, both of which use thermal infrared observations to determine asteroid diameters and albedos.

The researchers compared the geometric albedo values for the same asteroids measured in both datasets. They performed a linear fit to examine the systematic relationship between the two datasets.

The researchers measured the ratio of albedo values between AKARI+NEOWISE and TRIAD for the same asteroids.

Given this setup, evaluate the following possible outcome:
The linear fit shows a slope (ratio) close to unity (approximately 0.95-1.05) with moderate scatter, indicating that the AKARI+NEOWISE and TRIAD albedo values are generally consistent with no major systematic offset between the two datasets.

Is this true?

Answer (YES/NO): NO